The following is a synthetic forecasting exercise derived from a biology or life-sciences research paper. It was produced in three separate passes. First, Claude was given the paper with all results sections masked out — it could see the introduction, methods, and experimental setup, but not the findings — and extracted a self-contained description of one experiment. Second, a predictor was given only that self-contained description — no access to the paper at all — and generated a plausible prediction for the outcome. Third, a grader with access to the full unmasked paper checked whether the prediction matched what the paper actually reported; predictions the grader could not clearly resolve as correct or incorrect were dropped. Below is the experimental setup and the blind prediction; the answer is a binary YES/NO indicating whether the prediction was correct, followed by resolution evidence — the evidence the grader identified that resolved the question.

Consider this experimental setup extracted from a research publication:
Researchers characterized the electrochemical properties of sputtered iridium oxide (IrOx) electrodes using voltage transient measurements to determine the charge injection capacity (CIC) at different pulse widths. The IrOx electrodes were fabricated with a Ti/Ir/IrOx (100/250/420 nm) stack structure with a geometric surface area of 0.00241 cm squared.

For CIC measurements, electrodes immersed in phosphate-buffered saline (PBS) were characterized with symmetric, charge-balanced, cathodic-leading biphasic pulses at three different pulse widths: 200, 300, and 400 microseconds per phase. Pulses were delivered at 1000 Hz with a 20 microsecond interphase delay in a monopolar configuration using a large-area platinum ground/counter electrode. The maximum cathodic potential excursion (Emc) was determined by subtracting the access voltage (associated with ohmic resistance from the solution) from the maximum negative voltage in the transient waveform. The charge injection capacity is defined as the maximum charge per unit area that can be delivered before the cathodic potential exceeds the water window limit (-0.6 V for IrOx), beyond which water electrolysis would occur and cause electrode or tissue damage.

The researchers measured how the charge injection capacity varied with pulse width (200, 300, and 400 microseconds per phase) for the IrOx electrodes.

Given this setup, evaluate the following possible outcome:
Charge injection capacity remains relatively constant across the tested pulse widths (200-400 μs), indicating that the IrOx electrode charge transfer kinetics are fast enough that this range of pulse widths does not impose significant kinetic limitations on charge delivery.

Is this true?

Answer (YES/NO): NO